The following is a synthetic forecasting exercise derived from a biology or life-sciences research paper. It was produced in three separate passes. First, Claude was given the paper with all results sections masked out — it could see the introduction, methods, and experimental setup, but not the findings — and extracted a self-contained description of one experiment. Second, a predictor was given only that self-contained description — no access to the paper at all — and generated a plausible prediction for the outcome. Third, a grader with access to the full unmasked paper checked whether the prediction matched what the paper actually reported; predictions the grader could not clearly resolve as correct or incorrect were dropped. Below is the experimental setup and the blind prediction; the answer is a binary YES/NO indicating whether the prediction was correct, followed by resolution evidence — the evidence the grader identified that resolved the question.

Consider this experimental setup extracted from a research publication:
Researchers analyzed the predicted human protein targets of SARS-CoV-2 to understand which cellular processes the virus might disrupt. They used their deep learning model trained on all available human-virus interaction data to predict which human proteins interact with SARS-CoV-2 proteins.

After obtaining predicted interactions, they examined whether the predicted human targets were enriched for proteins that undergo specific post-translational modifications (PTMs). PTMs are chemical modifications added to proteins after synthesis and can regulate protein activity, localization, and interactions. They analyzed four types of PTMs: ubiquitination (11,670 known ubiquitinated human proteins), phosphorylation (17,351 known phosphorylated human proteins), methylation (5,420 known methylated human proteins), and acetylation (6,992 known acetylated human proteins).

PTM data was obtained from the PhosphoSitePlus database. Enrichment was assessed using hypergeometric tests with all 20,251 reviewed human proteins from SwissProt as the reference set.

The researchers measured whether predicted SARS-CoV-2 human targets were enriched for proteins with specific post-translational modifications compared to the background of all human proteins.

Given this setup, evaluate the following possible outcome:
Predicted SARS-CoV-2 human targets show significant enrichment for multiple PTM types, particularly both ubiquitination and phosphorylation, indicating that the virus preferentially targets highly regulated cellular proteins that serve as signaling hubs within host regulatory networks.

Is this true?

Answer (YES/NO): NO